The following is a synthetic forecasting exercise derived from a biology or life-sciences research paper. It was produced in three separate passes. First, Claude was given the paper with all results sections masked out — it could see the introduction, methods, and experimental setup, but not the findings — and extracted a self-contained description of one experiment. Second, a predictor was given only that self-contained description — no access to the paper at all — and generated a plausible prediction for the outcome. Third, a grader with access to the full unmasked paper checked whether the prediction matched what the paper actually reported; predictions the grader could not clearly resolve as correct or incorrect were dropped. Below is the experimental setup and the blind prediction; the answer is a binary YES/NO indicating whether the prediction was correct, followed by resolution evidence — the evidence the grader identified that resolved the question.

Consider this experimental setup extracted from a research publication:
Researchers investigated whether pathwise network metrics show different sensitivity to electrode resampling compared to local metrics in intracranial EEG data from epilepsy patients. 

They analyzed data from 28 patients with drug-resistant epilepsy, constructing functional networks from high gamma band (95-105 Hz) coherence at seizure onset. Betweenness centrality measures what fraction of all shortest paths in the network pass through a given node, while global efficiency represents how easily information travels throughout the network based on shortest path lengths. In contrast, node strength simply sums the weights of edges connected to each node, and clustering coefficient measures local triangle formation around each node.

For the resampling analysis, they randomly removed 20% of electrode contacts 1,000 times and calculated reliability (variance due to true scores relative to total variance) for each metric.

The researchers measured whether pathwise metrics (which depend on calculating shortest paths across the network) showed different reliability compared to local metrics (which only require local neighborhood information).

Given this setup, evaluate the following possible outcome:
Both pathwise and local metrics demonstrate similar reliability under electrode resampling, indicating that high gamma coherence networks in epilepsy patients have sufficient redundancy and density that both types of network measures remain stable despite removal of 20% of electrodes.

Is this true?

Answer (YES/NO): NO